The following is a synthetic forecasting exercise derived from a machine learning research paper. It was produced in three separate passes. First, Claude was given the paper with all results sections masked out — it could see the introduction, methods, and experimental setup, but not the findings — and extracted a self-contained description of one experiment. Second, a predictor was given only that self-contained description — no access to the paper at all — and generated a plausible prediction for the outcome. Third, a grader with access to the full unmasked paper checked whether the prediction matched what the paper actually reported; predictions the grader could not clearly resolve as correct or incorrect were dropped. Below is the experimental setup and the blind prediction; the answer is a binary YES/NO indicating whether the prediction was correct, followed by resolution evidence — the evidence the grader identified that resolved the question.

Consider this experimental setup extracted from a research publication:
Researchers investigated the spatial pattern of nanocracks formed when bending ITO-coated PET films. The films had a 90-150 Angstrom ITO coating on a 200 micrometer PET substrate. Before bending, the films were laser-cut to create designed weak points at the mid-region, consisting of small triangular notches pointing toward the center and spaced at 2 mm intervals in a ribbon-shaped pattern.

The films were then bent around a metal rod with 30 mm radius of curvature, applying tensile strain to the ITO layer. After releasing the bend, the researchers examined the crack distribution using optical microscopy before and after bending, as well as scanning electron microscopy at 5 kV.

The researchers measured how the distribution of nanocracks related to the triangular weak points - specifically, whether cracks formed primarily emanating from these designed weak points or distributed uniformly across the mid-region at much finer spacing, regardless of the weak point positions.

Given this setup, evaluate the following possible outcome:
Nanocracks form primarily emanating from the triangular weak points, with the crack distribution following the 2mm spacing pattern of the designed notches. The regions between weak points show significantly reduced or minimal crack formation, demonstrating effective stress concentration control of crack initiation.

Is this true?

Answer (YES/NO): NO